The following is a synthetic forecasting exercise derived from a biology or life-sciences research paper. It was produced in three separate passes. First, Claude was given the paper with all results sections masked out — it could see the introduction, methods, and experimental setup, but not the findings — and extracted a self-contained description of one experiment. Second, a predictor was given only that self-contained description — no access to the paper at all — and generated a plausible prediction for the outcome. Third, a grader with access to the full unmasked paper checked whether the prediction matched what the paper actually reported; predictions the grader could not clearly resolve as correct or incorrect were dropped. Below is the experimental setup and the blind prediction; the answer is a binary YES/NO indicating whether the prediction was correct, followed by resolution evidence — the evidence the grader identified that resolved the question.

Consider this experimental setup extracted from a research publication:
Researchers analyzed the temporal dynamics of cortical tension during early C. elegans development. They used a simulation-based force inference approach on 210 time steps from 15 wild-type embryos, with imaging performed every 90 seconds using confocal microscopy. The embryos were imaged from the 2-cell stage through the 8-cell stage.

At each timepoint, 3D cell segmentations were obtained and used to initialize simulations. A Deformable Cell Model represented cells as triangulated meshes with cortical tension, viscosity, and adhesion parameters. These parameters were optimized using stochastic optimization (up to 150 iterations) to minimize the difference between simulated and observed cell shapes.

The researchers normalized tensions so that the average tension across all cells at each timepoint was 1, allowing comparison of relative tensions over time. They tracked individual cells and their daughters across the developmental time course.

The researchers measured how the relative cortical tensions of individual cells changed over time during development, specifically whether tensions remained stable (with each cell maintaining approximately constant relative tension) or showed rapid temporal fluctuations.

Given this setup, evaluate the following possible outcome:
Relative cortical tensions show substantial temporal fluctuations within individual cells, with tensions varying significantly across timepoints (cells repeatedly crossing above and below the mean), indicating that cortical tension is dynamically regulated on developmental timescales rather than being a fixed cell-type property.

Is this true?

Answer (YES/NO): NO